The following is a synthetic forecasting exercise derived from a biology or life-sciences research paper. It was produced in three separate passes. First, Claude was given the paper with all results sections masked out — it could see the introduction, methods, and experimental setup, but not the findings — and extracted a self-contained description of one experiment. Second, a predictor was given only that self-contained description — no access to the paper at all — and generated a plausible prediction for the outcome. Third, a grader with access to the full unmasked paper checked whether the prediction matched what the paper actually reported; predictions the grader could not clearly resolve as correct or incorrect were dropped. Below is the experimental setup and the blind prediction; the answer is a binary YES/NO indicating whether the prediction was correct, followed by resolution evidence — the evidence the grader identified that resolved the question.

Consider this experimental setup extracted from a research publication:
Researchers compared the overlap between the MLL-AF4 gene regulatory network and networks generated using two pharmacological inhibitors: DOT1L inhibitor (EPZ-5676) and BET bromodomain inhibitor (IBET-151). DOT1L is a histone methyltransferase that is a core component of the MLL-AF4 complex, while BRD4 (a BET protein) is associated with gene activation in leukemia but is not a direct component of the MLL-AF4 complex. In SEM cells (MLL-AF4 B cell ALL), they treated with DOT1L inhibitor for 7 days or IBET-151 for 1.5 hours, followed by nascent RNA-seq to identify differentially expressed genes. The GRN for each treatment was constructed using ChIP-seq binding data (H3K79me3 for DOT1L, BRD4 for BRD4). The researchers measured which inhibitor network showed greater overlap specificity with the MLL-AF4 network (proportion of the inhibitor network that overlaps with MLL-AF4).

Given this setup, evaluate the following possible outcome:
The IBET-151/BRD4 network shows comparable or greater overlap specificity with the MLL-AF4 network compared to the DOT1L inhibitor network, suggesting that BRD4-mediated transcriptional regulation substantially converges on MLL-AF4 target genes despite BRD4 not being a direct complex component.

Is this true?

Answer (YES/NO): NO